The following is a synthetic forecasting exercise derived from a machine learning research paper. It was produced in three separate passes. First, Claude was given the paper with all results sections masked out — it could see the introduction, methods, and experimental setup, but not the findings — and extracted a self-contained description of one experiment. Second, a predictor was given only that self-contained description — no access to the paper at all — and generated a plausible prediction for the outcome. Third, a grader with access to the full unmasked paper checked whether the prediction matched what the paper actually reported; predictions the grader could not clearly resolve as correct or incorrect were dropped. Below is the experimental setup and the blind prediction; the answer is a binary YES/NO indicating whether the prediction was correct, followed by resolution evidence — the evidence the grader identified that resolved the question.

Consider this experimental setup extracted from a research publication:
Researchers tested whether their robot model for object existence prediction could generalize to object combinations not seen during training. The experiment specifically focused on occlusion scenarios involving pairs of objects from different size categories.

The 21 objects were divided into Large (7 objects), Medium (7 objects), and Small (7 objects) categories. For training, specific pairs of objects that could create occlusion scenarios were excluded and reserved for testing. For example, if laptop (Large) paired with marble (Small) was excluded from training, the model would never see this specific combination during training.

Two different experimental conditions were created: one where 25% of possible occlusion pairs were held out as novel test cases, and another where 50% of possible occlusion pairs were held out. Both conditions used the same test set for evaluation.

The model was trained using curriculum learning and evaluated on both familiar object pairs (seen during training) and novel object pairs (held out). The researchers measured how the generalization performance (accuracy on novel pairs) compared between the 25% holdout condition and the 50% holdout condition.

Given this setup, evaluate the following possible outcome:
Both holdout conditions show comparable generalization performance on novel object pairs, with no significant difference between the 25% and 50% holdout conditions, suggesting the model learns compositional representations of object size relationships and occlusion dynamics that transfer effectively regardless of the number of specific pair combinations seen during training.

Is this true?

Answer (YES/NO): NO